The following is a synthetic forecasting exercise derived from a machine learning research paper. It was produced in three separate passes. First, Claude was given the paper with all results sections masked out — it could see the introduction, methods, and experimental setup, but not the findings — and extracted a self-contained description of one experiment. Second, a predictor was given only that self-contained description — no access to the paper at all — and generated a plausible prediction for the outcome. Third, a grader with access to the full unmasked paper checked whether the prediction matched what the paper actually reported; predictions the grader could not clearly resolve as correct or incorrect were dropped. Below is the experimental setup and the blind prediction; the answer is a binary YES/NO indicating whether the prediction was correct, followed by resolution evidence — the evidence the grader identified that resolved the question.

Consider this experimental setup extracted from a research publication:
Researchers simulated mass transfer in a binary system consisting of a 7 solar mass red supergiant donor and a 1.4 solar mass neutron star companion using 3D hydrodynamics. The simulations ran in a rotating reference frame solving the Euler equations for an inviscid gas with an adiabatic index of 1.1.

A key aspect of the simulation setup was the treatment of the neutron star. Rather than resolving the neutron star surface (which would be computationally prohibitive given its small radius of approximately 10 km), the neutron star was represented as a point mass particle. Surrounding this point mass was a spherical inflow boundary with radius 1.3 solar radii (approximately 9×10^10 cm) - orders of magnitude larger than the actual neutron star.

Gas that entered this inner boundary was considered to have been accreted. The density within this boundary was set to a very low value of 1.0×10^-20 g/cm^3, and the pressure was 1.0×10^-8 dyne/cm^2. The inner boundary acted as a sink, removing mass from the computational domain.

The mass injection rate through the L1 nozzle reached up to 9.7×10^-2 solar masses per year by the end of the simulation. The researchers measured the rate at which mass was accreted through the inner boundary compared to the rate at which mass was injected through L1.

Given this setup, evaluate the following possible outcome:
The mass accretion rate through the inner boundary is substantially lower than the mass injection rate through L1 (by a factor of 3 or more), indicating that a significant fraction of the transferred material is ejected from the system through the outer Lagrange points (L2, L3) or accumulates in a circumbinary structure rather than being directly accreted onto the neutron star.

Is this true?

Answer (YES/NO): NO